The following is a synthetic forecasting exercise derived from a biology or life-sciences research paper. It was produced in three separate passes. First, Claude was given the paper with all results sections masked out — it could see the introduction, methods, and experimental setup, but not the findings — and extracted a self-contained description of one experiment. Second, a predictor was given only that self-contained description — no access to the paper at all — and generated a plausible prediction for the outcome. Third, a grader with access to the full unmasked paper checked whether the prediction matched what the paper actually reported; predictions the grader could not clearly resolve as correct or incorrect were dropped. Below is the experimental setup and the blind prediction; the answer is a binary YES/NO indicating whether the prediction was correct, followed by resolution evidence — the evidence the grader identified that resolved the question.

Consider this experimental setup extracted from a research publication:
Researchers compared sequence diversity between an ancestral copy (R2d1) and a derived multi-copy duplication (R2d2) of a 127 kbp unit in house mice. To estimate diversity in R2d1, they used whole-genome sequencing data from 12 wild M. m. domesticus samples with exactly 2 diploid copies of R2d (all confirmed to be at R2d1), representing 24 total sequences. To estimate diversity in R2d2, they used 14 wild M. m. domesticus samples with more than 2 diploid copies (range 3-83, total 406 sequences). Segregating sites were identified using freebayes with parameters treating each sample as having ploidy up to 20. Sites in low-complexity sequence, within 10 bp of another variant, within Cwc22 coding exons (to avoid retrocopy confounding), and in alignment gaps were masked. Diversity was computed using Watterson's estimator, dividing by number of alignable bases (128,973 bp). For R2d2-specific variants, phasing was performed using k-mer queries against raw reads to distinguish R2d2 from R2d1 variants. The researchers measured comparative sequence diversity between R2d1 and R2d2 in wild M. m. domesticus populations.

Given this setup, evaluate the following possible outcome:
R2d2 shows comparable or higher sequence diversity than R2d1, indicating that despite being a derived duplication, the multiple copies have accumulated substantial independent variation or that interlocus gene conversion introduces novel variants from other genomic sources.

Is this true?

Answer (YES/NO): NO